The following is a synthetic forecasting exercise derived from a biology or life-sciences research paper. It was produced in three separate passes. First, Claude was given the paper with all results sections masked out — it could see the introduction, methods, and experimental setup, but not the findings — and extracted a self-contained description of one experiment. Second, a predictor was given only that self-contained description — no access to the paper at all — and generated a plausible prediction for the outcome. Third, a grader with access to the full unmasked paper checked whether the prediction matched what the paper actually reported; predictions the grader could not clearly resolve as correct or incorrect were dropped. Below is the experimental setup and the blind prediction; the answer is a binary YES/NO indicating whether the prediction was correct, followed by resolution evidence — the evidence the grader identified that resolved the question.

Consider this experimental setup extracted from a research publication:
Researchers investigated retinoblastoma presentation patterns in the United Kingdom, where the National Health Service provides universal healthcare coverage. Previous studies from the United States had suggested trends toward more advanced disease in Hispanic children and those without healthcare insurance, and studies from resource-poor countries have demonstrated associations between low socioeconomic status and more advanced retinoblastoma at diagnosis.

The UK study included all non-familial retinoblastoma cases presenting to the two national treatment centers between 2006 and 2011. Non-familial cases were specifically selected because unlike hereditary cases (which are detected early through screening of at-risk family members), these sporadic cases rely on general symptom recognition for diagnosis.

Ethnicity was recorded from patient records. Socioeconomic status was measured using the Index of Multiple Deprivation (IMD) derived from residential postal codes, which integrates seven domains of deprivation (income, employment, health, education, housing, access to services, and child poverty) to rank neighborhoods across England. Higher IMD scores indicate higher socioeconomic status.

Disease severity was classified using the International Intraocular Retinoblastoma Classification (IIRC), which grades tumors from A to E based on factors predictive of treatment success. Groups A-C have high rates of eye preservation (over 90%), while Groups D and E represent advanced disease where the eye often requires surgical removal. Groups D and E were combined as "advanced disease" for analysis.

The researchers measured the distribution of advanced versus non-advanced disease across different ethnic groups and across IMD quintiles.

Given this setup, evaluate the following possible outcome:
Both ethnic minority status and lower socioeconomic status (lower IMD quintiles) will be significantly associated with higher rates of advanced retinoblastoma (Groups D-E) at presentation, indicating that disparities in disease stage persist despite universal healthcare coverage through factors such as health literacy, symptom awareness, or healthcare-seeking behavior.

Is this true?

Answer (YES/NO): NO